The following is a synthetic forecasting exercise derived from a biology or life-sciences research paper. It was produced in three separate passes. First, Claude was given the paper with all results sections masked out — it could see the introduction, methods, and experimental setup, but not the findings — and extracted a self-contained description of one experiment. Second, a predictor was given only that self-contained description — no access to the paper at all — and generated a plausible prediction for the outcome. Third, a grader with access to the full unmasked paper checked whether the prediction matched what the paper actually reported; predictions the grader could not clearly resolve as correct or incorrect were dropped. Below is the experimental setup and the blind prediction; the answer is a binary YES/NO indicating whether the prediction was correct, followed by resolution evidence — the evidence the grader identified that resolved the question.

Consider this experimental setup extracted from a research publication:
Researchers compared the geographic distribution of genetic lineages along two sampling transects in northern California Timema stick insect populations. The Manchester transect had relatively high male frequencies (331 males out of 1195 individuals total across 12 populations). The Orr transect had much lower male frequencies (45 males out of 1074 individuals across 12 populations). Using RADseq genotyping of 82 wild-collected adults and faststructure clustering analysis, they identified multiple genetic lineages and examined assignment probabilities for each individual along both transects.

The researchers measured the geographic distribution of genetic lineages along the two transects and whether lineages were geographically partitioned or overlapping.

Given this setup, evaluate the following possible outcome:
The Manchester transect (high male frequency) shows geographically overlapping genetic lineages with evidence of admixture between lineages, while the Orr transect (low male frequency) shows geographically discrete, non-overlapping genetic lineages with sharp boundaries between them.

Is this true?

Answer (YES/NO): NO